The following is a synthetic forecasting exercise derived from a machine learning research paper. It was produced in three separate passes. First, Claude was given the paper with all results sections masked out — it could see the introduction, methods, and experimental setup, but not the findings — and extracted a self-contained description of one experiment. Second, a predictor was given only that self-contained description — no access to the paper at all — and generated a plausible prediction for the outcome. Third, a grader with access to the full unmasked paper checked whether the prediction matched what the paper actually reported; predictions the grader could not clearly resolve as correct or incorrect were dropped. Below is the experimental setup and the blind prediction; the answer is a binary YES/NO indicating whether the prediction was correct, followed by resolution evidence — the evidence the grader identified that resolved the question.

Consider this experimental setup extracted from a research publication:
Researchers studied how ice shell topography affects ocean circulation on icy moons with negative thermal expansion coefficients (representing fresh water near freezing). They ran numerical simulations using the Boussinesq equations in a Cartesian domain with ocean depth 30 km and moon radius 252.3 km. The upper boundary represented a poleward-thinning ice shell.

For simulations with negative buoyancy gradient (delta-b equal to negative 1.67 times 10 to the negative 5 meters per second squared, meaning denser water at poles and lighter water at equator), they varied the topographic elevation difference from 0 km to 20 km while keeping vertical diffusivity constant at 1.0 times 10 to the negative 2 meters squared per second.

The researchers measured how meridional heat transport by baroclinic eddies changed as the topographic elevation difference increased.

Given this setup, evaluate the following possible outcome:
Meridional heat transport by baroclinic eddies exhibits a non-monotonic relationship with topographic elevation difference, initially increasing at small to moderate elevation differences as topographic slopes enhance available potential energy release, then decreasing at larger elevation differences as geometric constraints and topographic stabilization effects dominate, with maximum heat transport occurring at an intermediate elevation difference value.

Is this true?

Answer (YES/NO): NO